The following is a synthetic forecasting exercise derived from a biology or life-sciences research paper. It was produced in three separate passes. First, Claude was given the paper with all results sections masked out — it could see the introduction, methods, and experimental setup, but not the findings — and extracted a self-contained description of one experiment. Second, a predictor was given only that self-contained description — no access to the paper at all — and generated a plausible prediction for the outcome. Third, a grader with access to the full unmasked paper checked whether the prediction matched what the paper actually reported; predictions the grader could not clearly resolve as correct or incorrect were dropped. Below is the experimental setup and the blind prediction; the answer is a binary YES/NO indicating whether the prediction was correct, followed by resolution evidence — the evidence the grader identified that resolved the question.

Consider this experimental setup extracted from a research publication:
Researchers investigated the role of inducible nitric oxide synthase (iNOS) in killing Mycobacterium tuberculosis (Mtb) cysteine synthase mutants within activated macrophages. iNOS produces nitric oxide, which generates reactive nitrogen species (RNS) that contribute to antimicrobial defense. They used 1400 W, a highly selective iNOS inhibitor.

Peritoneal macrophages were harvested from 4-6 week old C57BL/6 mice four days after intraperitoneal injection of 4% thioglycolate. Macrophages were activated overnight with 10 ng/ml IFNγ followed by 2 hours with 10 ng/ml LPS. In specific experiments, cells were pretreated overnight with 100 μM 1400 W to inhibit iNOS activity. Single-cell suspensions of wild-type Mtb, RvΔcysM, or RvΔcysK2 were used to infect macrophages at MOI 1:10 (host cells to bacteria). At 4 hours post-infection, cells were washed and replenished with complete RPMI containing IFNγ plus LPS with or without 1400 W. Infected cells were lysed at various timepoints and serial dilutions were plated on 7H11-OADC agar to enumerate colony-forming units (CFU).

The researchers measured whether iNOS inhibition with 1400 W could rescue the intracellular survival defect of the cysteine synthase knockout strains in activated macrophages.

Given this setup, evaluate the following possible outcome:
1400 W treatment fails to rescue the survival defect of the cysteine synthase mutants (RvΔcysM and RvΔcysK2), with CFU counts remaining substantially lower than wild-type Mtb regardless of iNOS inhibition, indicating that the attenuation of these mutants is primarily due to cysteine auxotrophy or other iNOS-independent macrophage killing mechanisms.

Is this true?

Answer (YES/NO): NO